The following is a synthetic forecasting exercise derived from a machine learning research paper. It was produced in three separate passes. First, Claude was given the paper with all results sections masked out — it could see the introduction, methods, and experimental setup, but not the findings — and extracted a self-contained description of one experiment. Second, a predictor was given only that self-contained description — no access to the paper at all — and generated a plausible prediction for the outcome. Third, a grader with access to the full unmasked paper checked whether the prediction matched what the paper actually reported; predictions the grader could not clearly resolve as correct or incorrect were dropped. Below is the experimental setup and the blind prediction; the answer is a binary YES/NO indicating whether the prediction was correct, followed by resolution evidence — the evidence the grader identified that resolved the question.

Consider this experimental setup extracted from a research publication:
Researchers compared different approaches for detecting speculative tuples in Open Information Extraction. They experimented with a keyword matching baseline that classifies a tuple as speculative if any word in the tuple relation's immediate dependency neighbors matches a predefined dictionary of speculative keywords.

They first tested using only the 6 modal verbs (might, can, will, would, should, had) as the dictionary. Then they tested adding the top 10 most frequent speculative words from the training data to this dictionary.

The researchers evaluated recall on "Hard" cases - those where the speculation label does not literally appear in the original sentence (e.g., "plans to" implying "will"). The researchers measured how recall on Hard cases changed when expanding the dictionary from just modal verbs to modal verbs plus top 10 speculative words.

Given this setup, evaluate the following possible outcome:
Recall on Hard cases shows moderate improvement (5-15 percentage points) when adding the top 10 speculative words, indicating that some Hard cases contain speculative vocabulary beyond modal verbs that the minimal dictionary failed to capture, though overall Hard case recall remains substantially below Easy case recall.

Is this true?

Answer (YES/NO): NO